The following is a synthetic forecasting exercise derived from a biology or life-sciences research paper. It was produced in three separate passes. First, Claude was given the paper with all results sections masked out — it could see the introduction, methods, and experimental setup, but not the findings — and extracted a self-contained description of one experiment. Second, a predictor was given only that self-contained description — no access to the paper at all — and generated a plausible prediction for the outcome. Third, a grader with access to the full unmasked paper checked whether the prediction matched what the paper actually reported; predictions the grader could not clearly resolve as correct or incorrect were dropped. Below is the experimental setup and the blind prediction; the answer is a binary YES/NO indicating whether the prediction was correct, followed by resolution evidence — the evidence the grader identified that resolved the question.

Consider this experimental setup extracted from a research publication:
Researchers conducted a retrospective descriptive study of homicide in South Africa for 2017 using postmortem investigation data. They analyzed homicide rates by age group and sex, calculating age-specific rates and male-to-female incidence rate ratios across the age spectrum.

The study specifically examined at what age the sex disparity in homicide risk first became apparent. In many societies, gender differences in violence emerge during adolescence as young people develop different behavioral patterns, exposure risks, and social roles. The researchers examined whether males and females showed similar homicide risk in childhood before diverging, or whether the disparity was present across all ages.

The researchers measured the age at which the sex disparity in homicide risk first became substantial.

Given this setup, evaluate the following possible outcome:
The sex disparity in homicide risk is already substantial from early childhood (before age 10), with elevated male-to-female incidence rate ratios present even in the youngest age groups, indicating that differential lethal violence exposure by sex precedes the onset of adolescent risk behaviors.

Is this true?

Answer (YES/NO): YES